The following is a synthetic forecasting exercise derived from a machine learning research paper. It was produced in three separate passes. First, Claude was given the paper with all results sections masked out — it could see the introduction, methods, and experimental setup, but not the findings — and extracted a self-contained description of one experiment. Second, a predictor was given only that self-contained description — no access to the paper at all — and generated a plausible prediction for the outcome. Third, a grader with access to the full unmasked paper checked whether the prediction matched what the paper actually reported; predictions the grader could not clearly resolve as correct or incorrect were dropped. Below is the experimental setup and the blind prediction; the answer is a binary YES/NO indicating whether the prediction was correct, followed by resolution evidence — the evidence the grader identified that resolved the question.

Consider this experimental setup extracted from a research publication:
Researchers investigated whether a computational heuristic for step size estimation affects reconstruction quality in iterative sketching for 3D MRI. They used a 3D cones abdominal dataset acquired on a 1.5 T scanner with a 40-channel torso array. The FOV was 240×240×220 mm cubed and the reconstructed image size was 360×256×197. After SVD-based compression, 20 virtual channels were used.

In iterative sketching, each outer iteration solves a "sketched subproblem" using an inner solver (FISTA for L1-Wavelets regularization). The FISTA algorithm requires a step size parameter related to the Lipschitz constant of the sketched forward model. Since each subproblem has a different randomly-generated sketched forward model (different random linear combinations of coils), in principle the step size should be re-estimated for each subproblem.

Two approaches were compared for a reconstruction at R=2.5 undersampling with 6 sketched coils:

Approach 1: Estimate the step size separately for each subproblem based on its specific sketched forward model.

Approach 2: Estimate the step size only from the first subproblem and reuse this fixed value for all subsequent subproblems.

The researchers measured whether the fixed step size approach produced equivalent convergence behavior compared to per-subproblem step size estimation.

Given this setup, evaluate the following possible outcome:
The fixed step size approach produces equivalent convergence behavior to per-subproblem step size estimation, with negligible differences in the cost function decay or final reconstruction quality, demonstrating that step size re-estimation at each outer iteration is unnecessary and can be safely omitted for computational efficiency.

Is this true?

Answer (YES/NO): YES